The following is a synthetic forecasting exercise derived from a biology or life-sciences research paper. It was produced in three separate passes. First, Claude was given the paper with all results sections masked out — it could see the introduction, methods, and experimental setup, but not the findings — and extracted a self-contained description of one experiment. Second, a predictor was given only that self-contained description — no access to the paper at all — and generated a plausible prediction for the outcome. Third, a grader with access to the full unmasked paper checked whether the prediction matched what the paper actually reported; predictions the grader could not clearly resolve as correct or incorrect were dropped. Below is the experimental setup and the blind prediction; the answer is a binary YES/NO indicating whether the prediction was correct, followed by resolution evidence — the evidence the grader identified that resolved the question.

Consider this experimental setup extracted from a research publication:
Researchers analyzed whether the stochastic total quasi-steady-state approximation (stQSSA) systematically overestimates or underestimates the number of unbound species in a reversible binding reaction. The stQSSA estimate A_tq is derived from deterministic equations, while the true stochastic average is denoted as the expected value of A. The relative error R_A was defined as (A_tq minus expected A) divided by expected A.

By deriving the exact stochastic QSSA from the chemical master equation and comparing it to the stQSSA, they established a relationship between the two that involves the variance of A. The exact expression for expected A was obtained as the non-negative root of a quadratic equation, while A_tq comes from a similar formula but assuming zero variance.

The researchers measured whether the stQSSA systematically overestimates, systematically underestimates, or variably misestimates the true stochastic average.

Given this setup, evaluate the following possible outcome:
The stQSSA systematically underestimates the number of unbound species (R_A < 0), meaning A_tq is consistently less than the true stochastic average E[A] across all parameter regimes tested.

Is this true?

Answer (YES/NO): NO